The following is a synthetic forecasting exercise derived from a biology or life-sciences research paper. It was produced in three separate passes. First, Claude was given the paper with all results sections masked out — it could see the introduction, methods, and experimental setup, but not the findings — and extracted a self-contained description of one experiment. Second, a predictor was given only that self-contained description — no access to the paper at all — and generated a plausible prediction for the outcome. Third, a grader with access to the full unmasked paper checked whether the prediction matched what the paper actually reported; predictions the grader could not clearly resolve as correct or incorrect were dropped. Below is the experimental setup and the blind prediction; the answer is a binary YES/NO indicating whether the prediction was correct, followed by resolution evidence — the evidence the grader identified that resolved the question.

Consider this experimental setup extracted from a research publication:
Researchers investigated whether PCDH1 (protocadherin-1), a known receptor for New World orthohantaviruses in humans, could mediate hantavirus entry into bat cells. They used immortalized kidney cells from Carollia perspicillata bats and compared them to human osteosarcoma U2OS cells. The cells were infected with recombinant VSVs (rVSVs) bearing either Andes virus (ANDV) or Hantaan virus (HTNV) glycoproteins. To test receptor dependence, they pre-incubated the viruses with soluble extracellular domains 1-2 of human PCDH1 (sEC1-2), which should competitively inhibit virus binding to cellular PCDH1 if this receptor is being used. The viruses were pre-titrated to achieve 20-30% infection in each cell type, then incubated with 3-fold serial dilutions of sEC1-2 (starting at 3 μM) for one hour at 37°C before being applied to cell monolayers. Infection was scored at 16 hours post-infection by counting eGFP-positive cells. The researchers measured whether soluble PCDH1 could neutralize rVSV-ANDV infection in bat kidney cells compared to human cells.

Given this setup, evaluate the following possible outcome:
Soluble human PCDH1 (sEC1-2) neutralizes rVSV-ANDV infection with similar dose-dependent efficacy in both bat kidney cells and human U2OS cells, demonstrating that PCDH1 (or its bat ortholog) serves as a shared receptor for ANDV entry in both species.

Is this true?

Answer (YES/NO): NO